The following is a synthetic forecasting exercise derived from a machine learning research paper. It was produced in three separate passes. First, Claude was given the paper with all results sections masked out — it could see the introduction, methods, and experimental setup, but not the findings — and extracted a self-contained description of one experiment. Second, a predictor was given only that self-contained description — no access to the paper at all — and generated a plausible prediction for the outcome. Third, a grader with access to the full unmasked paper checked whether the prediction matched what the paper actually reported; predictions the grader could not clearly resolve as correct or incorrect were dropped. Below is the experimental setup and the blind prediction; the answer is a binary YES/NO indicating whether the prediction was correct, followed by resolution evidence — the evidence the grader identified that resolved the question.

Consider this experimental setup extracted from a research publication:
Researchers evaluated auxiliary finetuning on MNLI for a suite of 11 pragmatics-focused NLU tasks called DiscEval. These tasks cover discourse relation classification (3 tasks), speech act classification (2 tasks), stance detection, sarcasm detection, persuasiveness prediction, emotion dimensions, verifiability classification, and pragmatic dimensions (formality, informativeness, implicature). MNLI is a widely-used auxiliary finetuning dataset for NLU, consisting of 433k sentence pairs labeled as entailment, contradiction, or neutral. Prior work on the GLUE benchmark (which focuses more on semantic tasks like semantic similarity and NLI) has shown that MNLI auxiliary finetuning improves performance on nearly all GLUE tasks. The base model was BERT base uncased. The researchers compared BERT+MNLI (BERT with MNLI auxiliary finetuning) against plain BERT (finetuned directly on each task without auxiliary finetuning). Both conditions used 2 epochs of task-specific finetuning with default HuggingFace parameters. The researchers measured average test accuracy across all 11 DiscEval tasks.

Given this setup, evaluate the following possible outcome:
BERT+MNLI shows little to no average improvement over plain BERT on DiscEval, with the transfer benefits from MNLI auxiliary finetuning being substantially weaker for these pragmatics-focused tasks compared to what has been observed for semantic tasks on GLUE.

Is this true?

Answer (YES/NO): YES